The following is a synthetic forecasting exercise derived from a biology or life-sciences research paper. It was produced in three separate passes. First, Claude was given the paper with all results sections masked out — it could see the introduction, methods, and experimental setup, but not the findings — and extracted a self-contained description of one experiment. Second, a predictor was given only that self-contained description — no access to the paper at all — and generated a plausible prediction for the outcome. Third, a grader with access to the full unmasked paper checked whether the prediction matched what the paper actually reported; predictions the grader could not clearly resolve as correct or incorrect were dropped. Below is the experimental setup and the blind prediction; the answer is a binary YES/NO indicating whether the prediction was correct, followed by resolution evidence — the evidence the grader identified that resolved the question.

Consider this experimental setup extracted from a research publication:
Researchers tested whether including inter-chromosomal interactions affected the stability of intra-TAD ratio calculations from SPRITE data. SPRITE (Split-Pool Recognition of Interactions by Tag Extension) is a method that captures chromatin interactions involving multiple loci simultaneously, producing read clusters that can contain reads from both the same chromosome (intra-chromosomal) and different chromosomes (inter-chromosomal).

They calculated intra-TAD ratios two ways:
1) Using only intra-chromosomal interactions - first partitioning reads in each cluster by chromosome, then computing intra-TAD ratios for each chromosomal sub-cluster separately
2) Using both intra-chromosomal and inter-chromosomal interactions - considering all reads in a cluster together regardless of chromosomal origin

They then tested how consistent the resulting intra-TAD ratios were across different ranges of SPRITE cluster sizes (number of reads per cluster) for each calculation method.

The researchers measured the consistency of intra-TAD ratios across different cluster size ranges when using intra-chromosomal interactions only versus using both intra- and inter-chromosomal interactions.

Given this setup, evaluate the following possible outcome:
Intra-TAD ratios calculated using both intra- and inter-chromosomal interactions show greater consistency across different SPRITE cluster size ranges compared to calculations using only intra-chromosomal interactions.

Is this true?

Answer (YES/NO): YES